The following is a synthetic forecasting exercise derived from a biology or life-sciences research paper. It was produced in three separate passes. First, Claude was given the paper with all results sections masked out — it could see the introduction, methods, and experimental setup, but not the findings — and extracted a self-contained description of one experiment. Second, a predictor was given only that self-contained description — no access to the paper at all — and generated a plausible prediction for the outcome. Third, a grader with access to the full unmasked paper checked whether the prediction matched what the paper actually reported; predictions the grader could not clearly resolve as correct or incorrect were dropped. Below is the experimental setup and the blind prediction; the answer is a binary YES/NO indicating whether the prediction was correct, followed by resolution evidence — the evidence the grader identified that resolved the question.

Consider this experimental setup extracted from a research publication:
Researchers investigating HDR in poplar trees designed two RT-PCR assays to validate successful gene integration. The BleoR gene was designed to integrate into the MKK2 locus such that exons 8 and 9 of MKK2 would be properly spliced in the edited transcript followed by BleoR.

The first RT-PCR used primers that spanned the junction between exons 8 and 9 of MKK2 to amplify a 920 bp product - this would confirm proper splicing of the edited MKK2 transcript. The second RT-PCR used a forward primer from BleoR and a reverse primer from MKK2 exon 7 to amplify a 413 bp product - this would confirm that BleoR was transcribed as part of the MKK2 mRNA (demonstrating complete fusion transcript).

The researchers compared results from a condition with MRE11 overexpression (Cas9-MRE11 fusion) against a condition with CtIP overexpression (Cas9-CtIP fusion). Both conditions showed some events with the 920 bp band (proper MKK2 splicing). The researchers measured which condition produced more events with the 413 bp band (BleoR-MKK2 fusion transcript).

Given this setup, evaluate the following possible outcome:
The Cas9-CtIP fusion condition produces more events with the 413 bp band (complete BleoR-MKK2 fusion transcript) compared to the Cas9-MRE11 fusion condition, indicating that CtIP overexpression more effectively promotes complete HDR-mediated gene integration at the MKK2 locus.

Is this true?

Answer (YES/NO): YES